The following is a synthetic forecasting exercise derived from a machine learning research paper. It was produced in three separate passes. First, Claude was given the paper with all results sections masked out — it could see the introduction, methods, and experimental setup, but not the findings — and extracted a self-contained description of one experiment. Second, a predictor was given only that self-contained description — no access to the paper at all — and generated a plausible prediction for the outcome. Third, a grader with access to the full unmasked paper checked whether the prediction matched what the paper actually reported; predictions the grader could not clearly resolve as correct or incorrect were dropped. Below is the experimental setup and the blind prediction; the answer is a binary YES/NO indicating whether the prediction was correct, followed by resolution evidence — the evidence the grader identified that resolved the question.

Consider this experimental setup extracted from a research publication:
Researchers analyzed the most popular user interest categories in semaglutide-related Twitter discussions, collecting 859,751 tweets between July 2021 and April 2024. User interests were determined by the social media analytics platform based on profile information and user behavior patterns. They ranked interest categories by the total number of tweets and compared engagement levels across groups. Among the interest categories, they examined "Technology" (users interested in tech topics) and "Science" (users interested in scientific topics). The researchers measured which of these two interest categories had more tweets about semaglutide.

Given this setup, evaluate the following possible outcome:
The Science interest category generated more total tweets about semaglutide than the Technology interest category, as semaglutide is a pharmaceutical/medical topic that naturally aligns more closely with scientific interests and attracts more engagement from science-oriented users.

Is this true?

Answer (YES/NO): YES